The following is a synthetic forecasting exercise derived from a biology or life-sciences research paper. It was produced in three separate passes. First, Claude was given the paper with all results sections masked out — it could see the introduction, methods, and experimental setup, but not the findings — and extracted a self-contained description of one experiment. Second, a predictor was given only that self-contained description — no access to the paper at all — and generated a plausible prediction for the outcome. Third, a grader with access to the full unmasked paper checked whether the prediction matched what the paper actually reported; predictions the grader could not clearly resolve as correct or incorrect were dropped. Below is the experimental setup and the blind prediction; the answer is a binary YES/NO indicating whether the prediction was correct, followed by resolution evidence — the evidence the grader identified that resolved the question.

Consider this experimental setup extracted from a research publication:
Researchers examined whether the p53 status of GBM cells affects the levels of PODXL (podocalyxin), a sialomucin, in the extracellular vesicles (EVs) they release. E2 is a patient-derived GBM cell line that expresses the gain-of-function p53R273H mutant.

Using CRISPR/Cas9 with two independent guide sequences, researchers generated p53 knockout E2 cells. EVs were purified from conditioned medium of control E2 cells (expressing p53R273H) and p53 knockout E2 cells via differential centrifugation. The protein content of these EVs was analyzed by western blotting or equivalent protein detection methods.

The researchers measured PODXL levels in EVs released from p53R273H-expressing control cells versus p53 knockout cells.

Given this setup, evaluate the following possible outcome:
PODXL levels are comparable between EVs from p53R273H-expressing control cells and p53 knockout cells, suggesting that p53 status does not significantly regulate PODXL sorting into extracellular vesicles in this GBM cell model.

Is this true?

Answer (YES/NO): NO